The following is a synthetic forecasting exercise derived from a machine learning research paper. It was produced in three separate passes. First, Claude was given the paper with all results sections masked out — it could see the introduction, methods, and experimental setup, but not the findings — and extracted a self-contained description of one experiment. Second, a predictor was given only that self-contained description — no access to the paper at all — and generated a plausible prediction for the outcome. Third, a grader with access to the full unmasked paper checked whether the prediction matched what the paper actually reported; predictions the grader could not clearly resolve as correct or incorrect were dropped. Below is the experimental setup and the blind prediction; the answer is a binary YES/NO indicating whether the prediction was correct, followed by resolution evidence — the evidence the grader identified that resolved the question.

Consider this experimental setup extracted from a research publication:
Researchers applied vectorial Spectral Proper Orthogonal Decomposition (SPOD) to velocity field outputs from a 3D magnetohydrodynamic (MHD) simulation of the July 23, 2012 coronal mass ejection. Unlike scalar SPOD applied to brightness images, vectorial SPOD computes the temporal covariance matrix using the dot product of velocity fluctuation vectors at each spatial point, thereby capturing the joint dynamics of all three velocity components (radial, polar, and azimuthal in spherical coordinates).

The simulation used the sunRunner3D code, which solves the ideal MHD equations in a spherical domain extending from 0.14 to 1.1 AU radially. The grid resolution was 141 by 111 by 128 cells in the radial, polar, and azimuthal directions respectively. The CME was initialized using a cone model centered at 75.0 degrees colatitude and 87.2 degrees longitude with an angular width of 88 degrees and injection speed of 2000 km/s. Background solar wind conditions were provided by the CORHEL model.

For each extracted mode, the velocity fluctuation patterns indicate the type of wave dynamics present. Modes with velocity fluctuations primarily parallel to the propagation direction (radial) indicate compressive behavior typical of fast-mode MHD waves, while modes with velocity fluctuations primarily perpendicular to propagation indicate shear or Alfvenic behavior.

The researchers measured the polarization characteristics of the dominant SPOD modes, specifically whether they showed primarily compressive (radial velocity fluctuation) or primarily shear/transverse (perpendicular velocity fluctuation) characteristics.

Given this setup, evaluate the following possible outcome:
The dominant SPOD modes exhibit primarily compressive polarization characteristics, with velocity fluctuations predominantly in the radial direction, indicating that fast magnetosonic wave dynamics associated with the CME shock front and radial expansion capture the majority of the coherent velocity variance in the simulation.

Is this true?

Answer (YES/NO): YES